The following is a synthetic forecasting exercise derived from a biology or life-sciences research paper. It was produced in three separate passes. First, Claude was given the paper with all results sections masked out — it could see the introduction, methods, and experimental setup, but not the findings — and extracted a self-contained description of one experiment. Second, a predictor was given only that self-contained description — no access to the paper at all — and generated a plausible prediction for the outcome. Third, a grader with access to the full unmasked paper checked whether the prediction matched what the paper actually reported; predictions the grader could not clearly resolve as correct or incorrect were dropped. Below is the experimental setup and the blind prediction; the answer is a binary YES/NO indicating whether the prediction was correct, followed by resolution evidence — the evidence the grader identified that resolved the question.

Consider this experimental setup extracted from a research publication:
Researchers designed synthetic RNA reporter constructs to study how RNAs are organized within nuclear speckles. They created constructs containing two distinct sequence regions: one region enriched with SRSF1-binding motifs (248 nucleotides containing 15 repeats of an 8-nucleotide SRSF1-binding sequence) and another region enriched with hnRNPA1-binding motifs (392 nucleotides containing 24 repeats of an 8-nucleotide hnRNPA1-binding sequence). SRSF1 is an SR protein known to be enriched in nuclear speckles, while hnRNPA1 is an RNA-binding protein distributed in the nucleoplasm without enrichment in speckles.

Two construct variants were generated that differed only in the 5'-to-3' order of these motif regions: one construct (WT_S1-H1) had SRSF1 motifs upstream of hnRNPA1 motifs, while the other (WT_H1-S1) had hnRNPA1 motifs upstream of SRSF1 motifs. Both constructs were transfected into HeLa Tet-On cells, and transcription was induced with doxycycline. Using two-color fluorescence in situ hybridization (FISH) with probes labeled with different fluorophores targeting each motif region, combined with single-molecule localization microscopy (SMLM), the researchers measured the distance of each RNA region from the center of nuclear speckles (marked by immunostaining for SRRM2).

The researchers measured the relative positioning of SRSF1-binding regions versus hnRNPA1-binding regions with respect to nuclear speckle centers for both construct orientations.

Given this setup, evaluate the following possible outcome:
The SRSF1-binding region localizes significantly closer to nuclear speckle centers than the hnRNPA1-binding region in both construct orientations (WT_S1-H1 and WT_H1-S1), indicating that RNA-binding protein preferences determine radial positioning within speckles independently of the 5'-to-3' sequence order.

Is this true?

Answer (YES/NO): YES